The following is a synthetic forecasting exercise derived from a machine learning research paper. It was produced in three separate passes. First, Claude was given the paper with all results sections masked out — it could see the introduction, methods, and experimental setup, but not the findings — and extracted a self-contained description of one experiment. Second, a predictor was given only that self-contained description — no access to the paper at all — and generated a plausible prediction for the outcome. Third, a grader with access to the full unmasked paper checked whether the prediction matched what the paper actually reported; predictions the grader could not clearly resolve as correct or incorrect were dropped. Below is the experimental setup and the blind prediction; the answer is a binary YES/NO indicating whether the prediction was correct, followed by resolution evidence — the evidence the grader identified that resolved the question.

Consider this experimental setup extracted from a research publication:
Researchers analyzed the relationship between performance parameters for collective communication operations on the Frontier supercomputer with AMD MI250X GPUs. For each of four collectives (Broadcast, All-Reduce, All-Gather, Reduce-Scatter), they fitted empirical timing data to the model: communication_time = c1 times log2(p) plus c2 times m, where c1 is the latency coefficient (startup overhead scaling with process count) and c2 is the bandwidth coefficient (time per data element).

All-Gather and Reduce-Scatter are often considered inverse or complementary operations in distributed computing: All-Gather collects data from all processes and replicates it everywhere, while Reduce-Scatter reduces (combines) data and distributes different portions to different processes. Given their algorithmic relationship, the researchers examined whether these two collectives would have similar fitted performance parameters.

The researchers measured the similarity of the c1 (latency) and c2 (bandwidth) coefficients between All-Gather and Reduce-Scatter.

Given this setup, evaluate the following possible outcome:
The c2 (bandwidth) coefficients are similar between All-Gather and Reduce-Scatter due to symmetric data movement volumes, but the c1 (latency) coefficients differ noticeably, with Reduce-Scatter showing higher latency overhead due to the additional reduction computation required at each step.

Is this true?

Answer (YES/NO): NO